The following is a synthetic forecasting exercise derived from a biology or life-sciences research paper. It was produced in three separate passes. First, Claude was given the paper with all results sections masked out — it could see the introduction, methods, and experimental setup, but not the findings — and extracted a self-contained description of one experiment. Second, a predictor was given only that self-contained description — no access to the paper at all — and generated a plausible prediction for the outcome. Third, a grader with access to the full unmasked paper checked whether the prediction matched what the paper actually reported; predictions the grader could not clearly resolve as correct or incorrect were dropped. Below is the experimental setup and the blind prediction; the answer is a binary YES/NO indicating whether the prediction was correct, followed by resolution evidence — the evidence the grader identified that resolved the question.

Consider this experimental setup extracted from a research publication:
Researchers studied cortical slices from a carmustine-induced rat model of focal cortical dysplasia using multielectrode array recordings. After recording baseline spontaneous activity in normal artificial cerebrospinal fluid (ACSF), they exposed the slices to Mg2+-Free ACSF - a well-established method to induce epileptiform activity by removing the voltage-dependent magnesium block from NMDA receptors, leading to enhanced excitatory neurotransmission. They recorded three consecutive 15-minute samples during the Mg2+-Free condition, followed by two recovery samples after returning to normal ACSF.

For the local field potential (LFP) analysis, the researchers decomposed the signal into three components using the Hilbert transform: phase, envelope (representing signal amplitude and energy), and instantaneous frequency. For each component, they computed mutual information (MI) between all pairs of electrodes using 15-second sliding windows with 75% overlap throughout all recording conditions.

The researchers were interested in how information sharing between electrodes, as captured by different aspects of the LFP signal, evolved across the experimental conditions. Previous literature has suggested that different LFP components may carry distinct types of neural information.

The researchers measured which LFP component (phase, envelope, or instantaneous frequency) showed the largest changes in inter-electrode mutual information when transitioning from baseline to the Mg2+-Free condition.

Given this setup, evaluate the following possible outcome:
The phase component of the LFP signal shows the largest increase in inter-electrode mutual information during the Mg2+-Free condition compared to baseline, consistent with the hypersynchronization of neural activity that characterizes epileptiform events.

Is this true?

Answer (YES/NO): NO